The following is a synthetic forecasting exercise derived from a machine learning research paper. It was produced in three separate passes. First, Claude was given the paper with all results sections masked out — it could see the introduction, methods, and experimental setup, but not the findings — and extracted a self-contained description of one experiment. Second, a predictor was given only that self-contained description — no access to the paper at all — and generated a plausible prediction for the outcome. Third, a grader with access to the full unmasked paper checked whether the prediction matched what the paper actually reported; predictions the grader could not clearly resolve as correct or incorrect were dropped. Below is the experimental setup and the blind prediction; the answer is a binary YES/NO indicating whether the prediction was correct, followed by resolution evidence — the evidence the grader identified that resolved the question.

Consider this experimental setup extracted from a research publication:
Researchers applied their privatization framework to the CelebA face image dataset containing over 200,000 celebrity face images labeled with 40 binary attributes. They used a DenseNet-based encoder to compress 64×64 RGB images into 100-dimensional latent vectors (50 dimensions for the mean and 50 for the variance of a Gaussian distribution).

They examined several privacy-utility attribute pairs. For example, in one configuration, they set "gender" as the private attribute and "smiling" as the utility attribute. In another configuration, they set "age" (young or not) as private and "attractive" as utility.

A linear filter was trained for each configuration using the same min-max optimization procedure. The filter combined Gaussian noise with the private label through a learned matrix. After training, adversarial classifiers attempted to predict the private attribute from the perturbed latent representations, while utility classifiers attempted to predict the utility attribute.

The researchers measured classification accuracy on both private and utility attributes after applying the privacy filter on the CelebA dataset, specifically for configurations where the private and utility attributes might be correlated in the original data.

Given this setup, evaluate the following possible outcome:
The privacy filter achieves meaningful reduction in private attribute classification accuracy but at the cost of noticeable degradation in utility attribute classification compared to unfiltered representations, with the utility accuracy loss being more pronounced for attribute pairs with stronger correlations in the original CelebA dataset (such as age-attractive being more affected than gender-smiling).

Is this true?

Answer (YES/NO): NO